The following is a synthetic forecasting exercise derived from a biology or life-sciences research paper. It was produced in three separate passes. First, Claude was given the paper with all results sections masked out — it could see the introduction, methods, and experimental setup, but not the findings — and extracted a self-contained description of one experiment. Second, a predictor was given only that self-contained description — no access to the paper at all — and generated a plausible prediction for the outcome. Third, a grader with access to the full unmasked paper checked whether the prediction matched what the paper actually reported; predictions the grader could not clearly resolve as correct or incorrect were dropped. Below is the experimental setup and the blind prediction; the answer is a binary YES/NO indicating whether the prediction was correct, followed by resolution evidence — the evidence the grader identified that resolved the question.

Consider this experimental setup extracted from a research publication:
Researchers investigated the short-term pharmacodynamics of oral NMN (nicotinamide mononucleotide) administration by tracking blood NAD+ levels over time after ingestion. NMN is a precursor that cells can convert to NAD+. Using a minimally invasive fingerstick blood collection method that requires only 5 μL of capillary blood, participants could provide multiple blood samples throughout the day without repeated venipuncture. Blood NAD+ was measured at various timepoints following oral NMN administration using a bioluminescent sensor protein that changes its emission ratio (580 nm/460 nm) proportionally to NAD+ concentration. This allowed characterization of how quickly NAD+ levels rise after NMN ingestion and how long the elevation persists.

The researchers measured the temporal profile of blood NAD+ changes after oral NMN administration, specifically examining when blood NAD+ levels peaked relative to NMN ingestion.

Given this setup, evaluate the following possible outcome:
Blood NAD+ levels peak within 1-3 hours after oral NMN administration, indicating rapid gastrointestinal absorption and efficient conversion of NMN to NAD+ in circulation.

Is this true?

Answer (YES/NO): YES